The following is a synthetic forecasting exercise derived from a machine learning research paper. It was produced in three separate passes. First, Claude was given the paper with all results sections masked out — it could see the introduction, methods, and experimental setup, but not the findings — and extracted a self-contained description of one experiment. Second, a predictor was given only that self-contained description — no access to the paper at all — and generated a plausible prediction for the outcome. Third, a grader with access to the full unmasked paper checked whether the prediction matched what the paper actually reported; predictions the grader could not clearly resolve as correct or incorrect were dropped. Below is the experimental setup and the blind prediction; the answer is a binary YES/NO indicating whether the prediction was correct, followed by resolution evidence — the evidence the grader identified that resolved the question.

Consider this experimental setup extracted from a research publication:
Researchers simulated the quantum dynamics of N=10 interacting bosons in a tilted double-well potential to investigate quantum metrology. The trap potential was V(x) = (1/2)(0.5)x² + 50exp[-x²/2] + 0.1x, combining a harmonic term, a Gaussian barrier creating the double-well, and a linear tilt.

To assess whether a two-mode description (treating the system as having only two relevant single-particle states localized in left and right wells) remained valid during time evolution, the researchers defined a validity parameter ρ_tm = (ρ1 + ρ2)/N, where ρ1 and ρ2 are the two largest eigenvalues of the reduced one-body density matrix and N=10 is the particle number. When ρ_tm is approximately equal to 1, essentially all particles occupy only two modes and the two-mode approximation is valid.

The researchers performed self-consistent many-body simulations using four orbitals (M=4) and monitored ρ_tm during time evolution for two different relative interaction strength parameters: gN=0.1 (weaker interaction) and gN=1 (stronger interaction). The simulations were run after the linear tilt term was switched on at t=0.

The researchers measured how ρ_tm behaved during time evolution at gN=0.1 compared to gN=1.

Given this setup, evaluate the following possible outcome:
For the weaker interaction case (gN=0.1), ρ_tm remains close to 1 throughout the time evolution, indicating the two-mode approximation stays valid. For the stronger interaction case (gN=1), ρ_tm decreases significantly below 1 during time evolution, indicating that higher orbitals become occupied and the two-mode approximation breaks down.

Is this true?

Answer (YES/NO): NO